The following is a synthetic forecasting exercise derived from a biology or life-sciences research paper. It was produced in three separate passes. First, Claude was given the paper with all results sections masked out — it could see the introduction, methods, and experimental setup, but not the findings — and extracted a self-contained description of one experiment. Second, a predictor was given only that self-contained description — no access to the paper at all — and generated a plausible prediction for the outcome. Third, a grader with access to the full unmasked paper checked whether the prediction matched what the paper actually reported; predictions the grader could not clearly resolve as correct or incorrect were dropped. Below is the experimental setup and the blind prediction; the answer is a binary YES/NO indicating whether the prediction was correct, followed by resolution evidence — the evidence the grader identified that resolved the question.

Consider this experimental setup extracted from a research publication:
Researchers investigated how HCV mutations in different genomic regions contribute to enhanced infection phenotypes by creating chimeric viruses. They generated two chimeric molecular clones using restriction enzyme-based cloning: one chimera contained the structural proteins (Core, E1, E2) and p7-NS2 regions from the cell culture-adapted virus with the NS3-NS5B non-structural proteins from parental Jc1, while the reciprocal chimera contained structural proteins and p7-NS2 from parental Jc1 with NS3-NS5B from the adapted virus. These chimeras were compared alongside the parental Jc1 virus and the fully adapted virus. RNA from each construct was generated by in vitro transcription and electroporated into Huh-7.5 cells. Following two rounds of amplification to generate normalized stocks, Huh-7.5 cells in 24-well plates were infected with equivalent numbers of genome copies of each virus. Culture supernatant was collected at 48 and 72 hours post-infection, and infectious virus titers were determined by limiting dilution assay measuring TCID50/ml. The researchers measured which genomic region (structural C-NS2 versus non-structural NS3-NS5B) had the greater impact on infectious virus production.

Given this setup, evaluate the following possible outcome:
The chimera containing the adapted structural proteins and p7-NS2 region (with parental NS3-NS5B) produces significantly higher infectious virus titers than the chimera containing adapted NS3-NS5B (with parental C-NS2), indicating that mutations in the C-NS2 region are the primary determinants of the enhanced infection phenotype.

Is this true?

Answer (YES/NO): NO